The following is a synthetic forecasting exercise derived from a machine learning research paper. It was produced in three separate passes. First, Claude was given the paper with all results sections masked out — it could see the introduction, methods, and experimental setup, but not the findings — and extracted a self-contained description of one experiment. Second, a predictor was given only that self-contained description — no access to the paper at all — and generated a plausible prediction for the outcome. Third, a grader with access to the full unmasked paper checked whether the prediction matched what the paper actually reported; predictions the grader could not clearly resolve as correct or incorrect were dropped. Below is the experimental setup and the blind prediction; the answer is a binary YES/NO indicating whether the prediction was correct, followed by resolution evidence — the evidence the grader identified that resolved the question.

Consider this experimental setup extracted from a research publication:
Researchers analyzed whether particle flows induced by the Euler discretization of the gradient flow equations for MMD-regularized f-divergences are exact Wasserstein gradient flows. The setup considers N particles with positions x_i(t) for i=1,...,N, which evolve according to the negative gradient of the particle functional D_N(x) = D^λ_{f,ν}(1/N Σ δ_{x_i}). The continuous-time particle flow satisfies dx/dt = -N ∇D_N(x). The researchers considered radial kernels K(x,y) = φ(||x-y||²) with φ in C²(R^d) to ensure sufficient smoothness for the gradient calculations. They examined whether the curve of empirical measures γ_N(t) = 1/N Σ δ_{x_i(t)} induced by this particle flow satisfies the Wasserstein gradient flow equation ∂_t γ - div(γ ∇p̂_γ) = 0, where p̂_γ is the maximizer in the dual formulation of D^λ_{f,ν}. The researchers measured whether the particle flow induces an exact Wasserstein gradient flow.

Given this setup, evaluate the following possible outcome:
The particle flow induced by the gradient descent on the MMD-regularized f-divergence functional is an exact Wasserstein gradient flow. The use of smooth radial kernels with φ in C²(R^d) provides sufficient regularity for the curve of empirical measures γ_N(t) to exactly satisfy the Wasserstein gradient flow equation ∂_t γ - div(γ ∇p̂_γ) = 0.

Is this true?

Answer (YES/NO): YES